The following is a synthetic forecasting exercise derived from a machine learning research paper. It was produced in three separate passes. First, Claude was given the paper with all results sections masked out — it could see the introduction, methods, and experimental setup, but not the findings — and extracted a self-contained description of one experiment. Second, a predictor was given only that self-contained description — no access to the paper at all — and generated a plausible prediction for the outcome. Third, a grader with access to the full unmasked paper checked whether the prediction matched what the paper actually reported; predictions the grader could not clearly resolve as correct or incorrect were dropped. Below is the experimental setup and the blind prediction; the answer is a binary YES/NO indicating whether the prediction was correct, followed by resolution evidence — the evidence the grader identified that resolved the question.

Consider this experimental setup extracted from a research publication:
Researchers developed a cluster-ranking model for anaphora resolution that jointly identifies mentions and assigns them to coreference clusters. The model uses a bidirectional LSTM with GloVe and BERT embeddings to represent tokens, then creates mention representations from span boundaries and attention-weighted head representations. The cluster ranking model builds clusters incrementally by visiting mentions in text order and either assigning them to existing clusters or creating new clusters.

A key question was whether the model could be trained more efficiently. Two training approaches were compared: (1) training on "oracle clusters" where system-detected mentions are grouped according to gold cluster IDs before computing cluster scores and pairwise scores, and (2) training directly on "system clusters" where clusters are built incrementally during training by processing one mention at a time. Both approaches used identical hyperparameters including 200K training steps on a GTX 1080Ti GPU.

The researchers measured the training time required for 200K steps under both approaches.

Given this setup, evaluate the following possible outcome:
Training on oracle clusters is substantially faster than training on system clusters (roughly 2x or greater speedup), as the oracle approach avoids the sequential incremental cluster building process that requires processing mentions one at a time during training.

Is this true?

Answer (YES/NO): YES